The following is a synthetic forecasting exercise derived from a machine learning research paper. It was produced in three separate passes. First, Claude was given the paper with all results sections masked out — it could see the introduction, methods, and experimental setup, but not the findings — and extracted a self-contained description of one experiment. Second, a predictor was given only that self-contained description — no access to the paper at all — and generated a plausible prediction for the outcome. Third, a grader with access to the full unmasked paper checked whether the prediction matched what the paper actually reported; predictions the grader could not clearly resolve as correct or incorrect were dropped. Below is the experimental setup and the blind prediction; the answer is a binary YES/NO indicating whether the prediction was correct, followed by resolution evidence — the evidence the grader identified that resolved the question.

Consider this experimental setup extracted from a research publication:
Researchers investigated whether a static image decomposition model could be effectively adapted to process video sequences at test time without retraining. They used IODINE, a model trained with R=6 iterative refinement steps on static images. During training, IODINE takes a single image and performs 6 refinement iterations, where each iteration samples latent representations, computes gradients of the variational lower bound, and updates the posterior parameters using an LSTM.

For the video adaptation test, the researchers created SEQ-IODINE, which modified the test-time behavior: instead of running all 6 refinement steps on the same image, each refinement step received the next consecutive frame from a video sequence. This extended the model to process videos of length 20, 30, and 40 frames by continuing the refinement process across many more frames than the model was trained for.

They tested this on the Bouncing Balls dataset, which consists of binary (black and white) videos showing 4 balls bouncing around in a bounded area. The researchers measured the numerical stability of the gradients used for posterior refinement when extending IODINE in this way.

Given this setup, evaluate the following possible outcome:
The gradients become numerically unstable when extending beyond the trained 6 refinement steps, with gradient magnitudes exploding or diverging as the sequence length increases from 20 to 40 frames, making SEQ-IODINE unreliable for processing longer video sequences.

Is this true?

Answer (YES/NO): YES